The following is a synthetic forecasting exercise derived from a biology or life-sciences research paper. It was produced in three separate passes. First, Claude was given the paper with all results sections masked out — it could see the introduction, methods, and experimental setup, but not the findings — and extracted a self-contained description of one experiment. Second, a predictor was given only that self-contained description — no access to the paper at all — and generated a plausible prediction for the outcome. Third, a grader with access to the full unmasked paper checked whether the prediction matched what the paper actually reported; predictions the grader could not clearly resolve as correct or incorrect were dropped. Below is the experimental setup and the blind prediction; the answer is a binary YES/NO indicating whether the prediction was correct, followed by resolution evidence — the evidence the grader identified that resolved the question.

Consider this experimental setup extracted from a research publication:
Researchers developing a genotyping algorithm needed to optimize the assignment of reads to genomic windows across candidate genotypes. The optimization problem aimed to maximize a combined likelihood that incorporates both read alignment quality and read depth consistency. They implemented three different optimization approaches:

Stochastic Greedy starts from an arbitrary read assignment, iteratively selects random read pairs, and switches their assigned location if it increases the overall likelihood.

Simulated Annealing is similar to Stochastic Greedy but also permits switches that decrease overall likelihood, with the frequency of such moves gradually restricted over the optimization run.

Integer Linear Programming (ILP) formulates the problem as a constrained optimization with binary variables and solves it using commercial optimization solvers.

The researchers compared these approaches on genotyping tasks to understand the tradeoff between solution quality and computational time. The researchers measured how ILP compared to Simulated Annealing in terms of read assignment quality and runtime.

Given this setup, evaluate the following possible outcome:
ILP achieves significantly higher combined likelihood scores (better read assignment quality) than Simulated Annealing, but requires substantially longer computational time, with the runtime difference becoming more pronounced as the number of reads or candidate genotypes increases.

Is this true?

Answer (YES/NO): NO